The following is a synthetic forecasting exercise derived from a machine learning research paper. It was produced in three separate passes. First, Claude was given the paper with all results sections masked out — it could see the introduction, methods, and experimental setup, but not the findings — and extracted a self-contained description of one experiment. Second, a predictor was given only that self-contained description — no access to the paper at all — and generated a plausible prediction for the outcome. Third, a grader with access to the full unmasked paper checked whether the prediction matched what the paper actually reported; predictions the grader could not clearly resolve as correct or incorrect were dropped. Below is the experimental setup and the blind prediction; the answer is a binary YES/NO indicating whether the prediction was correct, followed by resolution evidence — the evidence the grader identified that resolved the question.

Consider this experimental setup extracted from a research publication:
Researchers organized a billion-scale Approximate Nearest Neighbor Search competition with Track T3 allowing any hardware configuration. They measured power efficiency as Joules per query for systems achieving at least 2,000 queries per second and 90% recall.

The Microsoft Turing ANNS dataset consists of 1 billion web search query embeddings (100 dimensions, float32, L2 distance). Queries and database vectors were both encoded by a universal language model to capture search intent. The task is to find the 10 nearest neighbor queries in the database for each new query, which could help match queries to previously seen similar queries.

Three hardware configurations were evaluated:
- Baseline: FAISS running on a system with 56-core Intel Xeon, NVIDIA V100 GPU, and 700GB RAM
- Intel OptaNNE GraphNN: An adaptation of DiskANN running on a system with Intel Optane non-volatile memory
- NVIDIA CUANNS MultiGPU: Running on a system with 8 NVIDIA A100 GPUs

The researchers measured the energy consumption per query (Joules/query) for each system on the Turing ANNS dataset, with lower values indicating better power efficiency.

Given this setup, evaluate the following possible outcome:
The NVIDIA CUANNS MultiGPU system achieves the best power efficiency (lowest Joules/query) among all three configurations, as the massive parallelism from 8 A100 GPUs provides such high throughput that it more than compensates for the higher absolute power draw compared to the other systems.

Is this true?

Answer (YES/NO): NO